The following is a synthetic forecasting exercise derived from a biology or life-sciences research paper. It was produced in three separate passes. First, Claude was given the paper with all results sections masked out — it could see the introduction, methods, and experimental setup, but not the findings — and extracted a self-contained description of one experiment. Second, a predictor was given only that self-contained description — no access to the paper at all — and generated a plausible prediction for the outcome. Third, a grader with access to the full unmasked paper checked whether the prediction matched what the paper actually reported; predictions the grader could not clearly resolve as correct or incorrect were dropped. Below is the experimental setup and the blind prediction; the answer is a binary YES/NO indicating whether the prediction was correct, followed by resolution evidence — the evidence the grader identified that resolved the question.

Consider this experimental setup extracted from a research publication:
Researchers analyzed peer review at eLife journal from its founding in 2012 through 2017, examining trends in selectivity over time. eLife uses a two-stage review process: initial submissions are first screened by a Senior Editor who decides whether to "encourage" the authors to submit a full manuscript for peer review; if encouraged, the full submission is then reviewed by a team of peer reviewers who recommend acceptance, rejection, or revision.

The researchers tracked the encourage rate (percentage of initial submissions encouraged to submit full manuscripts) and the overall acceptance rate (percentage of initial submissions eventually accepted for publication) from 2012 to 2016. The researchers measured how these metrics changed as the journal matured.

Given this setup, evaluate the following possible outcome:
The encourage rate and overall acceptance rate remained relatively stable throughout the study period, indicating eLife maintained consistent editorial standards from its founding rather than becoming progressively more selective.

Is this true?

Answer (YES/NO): NO